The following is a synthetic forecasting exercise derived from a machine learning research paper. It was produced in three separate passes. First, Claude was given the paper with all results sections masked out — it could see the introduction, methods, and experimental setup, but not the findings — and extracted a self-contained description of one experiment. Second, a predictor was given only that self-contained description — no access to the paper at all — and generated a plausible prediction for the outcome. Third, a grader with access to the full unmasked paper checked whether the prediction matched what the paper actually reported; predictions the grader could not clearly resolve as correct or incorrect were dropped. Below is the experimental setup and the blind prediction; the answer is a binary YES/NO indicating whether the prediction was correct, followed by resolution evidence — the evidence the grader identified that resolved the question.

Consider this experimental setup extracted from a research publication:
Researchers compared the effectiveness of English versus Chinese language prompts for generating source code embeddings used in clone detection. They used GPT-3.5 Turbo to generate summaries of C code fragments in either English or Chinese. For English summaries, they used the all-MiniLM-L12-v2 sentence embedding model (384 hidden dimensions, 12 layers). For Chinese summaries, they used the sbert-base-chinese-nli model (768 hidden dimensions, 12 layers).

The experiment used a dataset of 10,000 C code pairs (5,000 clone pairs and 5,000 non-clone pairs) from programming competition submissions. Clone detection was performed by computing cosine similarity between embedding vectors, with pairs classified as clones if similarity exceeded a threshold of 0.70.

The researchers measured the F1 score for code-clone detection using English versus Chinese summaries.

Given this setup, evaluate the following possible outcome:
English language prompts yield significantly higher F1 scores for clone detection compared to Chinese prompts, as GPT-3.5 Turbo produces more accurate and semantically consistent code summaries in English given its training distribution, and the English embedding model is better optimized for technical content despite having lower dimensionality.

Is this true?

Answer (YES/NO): YES